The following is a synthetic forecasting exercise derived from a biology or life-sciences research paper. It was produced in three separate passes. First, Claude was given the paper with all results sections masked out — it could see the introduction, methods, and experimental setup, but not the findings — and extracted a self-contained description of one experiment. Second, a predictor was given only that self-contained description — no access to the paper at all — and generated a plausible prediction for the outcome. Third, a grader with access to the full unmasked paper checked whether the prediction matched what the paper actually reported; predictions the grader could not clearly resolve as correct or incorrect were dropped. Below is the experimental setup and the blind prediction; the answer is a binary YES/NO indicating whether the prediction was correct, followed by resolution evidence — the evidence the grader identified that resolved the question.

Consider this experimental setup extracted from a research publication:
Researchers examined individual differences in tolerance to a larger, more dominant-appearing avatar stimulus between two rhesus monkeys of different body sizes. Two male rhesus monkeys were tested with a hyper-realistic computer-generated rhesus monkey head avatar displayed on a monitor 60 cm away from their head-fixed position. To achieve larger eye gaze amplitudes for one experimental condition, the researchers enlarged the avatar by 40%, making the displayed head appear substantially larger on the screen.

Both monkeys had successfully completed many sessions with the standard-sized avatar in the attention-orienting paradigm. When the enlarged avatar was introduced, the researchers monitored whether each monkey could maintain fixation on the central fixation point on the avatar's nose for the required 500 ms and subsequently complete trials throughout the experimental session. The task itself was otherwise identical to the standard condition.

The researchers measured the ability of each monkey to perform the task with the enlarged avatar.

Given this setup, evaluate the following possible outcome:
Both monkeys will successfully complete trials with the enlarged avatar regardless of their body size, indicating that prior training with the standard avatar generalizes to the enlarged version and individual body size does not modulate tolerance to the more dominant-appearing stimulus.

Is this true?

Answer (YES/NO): NO